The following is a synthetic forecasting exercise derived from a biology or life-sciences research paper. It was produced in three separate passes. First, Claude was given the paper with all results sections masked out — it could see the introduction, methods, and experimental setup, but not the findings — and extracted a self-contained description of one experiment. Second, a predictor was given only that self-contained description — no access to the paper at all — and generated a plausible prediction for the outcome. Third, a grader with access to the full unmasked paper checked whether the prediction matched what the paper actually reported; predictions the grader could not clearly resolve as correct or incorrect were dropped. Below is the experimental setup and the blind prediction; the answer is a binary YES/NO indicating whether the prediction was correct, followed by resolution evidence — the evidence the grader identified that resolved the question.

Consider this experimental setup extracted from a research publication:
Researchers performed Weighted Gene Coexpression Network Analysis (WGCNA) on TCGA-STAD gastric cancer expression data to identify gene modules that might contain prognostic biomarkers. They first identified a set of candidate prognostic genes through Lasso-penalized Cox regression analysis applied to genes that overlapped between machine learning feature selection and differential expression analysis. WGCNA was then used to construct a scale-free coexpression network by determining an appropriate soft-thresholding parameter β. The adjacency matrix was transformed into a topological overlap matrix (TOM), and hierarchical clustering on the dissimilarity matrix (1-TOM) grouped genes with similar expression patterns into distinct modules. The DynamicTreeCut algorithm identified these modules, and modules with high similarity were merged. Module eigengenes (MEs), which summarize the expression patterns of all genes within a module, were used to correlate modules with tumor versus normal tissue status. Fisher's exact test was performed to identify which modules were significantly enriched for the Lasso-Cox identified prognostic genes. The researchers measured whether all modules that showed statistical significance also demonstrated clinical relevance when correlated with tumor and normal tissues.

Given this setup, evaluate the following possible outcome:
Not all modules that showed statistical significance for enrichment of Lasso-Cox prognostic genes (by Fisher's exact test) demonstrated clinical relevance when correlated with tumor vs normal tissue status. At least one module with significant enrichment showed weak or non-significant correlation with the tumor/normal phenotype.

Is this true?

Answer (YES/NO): YES